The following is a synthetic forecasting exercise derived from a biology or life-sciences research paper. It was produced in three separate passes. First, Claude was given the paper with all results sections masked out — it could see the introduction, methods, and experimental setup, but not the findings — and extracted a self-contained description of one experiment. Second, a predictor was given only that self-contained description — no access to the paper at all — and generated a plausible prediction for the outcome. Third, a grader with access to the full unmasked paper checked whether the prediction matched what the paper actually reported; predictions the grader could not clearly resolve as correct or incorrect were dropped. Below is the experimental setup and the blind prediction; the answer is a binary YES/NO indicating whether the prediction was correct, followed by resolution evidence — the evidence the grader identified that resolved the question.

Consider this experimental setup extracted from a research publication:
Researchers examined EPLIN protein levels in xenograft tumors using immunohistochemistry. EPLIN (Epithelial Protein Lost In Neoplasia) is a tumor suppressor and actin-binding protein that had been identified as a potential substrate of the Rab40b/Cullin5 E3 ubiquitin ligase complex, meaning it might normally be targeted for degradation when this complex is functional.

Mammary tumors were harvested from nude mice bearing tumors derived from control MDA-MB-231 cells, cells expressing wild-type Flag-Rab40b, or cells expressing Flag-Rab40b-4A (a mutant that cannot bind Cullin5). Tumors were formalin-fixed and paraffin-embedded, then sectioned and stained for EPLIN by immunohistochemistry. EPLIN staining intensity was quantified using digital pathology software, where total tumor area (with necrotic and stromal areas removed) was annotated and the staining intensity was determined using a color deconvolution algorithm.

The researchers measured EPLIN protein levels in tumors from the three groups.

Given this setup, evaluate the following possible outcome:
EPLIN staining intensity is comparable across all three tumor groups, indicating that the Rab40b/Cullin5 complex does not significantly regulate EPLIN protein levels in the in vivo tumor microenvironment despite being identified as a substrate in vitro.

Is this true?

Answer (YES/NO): NO